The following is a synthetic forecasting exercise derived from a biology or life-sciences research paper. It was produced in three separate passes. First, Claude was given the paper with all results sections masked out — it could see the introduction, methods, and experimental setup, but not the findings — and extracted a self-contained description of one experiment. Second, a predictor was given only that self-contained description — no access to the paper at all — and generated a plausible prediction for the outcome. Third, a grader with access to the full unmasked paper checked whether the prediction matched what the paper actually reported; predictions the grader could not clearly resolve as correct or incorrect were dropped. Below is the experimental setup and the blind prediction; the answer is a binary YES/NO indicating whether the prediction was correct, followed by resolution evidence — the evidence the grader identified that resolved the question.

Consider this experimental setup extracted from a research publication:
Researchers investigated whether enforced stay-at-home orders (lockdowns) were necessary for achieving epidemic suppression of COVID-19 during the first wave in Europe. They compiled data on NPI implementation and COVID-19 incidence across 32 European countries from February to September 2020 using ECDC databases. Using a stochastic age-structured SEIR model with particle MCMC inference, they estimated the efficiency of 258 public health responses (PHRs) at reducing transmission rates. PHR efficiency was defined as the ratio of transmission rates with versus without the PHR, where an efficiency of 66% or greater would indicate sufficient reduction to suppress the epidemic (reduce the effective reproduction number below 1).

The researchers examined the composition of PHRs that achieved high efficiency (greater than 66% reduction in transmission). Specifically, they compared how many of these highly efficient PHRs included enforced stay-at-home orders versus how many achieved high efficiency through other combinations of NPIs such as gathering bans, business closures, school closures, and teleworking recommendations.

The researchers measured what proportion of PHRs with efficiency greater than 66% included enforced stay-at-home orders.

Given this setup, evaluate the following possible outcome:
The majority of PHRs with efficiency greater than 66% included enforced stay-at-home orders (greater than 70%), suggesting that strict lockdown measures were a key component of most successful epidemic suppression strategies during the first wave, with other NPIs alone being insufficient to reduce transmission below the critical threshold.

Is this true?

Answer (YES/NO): NO